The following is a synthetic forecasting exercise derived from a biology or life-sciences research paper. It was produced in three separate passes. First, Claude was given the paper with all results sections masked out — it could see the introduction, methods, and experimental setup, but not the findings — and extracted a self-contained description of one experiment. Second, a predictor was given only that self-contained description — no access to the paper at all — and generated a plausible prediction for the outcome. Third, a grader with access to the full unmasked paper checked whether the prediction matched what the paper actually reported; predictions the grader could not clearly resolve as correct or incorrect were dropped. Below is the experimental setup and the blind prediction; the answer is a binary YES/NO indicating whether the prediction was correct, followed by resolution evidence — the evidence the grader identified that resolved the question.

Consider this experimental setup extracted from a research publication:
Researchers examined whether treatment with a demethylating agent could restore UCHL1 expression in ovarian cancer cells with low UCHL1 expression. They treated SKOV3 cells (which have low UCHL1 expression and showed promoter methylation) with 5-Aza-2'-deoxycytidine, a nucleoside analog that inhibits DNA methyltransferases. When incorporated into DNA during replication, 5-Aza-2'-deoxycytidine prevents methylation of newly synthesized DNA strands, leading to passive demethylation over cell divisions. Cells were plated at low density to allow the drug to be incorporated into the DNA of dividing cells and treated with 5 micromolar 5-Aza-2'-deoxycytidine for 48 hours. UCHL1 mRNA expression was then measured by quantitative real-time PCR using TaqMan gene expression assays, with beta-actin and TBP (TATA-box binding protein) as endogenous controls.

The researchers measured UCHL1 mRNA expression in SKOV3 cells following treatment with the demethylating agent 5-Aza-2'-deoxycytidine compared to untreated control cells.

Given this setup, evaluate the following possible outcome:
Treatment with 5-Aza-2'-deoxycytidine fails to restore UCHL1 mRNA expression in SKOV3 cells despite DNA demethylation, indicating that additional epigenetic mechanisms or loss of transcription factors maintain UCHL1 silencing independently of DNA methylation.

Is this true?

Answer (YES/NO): NO